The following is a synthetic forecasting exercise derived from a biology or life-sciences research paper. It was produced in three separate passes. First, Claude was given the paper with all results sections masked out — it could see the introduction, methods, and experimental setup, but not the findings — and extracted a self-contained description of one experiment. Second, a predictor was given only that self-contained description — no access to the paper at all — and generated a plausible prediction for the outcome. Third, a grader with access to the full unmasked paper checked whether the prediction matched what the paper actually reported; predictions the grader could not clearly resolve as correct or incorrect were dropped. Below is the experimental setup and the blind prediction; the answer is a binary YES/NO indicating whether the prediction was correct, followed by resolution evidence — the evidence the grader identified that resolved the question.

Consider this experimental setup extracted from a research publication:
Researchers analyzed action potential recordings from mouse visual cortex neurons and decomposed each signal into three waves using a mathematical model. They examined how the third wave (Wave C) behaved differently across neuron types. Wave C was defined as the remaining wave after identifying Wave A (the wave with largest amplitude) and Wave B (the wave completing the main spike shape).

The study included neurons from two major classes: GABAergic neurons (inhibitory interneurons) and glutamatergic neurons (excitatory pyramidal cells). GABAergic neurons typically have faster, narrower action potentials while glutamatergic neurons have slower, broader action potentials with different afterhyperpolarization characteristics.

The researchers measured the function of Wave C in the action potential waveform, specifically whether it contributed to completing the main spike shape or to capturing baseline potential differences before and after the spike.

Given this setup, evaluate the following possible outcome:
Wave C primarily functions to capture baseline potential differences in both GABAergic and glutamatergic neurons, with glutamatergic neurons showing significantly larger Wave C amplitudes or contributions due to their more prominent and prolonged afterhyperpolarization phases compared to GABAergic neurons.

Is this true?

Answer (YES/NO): NO